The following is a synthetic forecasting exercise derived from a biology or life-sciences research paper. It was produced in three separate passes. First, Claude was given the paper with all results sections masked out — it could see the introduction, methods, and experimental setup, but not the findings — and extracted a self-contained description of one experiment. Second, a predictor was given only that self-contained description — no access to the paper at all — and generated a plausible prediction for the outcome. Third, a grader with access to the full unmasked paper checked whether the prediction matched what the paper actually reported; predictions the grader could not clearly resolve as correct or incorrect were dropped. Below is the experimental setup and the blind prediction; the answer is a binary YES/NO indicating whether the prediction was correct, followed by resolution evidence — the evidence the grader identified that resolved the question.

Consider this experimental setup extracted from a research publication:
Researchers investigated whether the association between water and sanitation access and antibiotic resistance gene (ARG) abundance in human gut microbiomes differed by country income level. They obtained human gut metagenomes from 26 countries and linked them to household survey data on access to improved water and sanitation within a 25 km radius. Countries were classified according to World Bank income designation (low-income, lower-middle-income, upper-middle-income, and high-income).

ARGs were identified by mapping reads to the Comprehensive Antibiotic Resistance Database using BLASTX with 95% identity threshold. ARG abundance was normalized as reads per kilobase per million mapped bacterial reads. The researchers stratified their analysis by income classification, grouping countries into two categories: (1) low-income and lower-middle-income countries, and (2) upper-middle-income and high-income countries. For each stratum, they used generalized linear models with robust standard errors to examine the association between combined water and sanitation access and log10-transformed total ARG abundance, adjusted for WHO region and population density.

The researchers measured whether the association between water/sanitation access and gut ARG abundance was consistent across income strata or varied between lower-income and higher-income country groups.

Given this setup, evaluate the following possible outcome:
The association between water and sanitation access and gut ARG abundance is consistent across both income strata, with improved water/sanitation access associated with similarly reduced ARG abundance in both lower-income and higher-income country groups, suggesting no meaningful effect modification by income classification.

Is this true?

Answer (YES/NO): NO